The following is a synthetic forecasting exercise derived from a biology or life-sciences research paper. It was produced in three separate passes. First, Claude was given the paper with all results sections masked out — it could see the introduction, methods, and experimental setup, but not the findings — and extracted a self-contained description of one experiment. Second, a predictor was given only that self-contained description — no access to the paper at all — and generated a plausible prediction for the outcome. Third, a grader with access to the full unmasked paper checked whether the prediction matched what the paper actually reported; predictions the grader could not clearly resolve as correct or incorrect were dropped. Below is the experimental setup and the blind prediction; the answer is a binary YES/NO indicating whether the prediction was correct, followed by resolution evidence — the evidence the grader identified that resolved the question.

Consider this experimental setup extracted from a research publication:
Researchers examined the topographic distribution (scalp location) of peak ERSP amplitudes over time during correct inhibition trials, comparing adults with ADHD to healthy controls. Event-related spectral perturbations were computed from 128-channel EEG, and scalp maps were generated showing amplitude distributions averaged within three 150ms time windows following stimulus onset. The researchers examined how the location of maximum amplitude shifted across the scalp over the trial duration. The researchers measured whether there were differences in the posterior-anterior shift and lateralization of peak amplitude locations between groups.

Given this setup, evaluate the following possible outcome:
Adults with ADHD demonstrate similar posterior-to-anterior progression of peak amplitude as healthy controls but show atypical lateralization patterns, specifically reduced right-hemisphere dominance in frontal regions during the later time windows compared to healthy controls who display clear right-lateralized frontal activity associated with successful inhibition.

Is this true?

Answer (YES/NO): NO